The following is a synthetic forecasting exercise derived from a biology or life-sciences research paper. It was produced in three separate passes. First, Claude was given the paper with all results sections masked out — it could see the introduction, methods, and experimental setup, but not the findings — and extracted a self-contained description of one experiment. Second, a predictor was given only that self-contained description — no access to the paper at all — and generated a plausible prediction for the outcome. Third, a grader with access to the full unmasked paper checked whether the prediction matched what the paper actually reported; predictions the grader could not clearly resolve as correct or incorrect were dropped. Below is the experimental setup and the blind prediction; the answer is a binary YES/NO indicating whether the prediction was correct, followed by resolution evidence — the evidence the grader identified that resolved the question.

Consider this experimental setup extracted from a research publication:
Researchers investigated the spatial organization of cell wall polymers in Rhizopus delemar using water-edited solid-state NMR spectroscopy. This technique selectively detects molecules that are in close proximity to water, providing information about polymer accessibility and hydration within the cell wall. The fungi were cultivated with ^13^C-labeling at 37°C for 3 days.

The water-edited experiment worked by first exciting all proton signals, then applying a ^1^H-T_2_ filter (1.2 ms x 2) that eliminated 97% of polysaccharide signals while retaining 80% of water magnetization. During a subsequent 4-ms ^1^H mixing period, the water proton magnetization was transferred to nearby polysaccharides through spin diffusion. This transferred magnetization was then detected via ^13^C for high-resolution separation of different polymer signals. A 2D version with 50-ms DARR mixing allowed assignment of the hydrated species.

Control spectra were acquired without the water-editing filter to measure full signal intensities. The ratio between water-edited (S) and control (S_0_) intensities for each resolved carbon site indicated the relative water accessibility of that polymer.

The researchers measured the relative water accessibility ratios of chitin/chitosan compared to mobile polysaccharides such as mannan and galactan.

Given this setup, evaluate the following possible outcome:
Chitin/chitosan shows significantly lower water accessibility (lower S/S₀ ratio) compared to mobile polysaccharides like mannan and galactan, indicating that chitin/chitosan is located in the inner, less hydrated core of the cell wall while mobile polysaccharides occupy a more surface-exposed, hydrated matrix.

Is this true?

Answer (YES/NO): NO